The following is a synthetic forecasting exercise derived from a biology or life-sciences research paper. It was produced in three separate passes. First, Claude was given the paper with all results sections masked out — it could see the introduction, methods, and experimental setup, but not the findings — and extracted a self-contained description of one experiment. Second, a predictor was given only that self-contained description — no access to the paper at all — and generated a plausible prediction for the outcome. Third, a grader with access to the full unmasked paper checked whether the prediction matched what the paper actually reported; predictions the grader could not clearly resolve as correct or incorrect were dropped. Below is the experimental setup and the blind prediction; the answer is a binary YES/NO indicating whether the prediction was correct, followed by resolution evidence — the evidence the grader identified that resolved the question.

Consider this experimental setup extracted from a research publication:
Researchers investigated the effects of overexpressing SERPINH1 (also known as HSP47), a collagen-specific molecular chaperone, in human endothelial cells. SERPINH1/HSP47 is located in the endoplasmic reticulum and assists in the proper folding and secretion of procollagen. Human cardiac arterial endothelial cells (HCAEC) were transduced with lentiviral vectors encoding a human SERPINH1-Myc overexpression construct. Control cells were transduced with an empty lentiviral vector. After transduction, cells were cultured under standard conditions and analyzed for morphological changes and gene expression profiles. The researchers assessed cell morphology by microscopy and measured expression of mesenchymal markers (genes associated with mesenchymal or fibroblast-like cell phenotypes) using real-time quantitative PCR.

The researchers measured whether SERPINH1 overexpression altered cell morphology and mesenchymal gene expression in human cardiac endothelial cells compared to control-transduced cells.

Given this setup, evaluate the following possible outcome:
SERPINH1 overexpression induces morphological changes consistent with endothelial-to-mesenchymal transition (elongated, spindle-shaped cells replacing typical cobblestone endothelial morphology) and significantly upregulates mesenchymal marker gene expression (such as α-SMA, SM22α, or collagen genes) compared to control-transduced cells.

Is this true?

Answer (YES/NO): YES